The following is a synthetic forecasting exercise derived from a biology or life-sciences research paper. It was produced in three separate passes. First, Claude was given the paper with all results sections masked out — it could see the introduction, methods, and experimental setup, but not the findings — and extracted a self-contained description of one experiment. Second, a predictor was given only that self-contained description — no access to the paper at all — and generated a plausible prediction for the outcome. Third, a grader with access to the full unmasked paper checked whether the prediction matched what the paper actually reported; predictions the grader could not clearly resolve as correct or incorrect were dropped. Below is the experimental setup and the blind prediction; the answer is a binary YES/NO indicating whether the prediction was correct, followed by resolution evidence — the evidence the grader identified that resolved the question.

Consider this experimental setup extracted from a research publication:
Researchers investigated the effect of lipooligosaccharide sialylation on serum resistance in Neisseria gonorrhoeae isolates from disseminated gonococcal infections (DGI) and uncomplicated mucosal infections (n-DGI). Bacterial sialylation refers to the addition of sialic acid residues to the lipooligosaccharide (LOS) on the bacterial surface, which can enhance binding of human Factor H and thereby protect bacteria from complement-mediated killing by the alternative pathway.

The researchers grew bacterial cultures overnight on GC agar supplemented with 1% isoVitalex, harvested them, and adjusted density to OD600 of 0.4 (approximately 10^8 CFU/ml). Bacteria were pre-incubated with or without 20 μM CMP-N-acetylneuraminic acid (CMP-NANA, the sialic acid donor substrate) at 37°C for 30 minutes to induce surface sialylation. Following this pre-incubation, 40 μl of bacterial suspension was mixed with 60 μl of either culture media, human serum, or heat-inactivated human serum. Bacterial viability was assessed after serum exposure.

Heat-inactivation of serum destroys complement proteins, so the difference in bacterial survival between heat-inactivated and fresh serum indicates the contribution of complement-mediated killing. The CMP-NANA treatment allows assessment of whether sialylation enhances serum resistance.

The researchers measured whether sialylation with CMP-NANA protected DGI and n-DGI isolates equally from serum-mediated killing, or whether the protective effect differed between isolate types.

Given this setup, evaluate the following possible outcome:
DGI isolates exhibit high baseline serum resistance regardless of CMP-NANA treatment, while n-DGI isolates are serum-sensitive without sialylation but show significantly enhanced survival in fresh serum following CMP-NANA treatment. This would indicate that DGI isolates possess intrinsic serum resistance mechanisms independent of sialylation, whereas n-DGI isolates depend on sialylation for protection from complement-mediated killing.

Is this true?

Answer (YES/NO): NO